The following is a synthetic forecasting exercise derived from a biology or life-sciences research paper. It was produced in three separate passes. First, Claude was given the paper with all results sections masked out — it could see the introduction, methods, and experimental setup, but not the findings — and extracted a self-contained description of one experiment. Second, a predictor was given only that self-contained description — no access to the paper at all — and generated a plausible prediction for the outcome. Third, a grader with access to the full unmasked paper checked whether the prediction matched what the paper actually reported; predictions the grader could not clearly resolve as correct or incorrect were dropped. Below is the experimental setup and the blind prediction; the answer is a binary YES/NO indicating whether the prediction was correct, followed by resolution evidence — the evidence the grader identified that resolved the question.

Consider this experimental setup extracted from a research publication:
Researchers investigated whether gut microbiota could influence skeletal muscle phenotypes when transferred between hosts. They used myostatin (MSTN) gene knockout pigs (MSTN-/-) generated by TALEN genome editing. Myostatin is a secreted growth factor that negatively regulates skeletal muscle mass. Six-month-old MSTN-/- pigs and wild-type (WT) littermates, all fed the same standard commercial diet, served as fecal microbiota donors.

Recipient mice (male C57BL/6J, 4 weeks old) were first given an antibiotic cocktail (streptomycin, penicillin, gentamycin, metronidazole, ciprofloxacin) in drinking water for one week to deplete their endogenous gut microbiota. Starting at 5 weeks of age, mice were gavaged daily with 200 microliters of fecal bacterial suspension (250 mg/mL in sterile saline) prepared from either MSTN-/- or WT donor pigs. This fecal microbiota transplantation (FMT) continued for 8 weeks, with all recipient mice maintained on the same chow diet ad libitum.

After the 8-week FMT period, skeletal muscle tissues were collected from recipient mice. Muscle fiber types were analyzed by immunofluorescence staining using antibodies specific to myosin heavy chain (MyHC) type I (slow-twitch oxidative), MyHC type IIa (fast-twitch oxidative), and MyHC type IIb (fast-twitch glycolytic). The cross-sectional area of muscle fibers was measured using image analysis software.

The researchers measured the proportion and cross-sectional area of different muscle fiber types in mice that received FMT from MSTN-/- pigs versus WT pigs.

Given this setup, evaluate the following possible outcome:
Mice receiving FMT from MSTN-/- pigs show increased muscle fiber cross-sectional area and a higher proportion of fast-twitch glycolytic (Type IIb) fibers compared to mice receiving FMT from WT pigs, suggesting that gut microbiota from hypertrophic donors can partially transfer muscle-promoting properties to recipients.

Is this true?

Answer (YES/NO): YES